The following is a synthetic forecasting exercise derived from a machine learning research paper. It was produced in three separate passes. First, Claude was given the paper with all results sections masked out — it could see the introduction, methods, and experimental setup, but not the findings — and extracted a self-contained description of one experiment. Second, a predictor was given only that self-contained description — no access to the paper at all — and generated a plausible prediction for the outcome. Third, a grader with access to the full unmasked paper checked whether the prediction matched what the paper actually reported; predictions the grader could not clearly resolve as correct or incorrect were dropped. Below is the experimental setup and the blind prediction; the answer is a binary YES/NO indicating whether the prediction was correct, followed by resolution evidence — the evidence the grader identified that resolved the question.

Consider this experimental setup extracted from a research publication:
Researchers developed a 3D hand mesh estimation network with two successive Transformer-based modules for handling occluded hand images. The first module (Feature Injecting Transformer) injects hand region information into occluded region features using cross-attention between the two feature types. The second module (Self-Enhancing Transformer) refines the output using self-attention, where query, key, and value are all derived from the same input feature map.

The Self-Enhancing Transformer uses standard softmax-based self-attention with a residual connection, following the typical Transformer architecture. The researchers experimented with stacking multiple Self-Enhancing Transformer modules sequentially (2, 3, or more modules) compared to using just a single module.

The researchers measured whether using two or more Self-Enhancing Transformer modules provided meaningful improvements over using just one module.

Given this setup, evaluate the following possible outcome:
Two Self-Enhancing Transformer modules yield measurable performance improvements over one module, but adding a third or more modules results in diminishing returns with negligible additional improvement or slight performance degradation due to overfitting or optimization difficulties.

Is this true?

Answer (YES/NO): NO